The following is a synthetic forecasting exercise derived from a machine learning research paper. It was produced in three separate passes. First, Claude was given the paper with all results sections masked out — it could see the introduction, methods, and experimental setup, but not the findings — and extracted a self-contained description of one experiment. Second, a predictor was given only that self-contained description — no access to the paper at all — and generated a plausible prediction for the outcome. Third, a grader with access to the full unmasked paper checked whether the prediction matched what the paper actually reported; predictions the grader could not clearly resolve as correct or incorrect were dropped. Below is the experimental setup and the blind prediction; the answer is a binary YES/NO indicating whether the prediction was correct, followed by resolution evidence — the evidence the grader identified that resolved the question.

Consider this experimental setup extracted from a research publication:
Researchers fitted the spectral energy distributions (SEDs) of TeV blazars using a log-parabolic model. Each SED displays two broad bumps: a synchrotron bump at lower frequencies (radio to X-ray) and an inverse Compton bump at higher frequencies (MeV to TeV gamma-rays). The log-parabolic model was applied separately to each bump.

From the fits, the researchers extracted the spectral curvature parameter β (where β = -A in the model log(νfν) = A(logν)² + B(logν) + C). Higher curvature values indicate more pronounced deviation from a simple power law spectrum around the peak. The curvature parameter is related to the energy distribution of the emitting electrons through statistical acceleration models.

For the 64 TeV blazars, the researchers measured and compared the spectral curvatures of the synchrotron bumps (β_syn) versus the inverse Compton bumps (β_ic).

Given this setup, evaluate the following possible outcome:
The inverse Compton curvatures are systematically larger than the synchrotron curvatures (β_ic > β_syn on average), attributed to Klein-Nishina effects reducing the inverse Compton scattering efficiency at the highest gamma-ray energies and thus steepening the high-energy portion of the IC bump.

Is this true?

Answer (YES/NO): YES